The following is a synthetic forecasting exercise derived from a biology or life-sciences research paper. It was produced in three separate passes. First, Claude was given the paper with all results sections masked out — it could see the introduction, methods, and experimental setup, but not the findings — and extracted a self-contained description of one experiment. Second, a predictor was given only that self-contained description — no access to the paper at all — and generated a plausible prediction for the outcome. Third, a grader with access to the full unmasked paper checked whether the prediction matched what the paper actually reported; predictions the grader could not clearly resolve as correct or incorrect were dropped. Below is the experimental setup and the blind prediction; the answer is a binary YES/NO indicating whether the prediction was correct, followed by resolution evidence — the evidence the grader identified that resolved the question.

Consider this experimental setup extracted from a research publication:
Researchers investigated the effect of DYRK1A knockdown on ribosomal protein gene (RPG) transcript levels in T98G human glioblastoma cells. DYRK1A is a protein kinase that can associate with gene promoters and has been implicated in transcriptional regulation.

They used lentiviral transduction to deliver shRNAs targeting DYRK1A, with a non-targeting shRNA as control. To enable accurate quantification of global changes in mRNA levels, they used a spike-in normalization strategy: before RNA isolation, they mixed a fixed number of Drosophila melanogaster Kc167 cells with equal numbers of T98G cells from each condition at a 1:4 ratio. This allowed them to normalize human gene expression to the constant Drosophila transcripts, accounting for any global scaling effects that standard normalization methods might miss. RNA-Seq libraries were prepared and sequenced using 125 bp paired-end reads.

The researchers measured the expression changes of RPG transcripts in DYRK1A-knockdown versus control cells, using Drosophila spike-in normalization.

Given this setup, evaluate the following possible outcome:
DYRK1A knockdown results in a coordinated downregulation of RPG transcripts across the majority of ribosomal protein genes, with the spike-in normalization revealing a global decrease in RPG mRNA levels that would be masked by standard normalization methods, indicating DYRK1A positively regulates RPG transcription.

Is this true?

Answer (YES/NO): YES